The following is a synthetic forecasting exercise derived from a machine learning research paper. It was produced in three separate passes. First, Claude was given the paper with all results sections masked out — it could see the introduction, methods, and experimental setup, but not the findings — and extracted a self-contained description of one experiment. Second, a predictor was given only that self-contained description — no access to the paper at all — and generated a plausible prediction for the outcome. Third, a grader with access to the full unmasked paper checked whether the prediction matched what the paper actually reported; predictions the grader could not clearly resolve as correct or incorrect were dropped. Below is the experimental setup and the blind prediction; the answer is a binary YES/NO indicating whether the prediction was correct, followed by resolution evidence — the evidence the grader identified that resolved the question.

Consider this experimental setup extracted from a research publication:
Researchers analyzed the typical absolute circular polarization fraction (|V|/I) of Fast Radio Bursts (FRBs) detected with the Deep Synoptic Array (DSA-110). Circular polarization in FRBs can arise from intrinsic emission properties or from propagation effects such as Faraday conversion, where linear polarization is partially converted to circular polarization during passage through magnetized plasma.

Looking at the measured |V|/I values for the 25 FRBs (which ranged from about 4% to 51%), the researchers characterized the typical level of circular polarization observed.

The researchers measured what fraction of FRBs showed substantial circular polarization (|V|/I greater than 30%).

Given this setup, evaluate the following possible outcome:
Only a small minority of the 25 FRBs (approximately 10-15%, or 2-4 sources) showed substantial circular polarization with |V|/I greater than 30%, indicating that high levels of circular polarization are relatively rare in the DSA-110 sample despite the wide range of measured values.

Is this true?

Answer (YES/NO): NO